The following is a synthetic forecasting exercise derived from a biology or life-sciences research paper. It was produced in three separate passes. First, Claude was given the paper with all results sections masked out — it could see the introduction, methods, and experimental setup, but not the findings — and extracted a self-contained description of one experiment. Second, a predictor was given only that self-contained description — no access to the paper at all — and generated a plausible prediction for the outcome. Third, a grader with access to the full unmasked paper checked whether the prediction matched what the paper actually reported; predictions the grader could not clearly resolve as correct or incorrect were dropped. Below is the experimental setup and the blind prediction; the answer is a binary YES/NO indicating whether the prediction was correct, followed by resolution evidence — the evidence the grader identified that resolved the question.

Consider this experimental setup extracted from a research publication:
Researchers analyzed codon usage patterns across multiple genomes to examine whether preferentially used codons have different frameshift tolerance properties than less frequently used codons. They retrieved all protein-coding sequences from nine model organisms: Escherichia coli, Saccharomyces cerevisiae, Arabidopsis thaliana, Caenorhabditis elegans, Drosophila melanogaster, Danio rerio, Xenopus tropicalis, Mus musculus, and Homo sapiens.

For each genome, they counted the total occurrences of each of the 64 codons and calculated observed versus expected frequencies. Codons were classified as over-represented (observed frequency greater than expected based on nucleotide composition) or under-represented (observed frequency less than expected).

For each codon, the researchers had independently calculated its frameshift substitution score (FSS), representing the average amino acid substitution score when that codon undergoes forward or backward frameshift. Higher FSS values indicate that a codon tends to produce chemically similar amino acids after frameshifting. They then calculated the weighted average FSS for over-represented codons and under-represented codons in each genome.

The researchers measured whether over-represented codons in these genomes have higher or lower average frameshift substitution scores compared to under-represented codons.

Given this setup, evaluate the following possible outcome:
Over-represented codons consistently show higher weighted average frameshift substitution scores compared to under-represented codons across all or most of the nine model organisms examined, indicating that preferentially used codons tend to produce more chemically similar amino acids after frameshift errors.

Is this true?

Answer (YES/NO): NO